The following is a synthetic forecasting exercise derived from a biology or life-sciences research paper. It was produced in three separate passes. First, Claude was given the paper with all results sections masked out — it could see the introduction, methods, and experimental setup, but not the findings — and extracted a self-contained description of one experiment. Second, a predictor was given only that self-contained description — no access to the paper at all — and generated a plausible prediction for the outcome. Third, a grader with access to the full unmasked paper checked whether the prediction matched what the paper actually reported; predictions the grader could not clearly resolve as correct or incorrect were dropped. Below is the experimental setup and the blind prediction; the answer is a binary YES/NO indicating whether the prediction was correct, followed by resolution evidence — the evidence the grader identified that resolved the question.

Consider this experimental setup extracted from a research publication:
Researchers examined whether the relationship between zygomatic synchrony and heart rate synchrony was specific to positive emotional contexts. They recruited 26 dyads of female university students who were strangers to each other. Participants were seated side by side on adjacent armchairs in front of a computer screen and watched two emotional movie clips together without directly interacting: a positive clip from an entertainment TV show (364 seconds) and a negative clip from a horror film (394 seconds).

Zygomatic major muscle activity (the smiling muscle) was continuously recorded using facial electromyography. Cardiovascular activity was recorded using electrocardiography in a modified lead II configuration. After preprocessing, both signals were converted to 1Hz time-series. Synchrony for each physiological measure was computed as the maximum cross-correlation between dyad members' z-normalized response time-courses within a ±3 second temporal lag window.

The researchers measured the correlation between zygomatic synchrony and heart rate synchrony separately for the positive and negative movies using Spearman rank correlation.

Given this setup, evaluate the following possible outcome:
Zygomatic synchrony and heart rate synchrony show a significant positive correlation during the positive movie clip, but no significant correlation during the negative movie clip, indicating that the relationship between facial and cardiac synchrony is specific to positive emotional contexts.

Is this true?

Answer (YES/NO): YES